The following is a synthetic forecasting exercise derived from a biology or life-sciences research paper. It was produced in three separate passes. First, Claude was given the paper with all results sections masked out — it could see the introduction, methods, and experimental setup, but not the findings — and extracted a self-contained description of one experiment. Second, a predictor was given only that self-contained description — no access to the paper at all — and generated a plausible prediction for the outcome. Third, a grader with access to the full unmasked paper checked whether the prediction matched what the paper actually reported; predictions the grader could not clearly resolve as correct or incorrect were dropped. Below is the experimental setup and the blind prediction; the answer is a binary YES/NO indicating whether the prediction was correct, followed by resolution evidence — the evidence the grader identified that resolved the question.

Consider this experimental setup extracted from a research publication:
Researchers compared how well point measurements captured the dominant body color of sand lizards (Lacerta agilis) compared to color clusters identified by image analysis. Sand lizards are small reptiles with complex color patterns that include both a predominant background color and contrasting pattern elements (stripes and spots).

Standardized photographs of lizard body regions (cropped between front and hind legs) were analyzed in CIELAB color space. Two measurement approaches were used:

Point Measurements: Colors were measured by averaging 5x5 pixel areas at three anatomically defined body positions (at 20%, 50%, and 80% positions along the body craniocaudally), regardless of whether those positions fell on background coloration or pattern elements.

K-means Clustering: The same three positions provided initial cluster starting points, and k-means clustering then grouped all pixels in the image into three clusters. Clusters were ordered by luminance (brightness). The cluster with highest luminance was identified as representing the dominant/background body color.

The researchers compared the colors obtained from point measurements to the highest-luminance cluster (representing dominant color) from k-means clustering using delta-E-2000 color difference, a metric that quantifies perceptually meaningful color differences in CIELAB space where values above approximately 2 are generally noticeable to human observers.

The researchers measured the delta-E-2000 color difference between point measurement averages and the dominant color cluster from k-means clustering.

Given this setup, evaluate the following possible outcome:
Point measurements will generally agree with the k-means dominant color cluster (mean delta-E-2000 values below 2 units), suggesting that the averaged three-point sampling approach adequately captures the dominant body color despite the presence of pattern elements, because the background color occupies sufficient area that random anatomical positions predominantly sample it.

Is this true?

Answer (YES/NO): NO